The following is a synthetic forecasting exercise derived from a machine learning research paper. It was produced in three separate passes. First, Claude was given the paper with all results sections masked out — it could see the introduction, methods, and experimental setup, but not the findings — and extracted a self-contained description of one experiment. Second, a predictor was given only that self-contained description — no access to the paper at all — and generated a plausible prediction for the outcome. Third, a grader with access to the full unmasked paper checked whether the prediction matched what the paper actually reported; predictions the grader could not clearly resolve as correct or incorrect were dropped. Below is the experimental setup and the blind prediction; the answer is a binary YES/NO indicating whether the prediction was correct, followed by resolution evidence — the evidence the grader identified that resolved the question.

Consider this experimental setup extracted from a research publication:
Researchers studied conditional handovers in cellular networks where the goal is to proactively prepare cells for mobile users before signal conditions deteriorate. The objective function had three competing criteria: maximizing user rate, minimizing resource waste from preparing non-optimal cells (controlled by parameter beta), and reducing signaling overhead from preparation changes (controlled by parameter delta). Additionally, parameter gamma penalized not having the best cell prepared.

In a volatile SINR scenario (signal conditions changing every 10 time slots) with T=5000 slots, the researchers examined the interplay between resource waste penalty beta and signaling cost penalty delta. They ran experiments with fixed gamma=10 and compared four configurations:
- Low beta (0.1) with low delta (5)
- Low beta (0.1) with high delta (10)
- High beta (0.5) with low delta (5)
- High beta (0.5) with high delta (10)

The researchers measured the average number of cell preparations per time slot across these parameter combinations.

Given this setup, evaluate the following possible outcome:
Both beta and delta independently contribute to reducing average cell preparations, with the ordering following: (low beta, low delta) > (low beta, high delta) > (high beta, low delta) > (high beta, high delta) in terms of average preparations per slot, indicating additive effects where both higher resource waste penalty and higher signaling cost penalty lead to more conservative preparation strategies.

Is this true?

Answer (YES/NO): NO